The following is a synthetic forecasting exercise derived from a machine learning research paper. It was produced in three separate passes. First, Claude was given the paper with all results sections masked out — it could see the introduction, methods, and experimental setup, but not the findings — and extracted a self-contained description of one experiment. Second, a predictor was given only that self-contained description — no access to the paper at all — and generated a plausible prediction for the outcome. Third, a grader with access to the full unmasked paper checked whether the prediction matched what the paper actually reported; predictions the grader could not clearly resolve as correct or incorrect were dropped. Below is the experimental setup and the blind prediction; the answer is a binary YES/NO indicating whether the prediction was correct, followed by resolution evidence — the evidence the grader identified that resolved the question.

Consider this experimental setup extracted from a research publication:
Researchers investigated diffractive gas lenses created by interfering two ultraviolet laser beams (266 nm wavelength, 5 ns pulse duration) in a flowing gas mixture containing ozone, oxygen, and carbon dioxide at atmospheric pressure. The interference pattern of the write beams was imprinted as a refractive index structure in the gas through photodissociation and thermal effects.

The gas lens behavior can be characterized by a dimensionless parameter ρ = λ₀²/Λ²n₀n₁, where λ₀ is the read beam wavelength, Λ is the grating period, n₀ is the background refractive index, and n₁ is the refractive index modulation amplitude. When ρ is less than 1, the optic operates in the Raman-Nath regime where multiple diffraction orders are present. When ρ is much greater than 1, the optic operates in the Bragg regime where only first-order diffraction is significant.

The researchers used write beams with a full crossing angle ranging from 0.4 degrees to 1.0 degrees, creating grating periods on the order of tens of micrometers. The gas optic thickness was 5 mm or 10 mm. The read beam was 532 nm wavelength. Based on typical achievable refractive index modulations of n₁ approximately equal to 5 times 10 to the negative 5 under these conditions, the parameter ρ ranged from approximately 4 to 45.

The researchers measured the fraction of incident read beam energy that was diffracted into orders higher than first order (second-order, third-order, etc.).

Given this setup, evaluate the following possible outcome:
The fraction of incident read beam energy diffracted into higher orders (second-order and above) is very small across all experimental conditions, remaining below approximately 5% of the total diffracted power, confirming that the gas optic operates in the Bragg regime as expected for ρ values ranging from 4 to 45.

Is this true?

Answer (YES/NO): YES